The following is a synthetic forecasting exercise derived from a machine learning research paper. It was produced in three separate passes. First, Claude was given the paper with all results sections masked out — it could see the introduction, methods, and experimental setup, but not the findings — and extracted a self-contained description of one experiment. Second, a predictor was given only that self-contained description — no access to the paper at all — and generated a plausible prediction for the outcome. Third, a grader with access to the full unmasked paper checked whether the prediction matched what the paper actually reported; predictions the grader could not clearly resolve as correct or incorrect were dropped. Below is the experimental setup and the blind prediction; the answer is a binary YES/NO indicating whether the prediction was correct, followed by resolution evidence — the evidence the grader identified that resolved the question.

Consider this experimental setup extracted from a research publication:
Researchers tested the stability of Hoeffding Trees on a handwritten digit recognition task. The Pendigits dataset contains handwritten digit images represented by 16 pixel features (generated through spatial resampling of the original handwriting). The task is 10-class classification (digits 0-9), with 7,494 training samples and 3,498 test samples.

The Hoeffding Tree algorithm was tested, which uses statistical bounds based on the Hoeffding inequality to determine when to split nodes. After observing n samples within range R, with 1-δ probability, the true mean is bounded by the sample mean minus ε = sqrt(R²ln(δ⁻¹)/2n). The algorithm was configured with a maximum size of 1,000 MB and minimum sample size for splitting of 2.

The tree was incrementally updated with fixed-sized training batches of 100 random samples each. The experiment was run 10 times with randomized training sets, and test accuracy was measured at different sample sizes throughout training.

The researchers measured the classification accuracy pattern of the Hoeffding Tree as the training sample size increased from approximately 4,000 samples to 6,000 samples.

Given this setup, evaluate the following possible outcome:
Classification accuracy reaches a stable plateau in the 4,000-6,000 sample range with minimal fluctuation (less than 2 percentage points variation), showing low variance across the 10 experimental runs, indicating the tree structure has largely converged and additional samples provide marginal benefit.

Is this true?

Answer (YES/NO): NO